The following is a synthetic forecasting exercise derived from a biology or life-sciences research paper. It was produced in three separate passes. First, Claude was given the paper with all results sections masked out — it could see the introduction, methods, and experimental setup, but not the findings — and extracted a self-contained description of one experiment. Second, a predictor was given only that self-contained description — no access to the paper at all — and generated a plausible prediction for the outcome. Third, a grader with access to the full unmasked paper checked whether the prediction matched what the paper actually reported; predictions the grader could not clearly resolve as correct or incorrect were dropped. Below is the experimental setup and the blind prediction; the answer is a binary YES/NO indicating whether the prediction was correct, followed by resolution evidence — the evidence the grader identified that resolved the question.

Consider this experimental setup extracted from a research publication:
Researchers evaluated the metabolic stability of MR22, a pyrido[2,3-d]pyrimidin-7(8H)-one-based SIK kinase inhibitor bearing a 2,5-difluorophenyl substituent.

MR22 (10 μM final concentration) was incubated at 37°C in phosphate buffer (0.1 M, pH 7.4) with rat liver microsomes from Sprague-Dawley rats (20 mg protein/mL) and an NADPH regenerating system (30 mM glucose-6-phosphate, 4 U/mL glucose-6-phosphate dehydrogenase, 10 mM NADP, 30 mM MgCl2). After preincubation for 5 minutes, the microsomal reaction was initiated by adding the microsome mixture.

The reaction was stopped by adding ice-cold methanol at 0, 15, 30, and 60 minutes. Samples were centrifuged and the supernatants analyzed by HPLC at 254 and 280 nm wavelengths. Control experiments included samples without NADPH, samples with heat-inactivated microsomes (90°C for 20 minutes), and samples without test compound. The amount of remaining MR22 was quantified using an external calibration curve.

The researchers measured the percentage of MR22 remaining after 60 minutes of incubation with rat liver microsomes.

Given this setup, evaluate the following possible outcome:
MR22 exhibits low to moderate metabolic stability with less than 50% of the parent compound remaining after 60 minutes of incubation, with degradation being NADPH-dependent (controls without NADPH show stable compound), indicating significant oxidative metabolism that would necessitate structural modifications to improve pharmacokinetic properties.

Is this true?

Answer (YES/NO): YES